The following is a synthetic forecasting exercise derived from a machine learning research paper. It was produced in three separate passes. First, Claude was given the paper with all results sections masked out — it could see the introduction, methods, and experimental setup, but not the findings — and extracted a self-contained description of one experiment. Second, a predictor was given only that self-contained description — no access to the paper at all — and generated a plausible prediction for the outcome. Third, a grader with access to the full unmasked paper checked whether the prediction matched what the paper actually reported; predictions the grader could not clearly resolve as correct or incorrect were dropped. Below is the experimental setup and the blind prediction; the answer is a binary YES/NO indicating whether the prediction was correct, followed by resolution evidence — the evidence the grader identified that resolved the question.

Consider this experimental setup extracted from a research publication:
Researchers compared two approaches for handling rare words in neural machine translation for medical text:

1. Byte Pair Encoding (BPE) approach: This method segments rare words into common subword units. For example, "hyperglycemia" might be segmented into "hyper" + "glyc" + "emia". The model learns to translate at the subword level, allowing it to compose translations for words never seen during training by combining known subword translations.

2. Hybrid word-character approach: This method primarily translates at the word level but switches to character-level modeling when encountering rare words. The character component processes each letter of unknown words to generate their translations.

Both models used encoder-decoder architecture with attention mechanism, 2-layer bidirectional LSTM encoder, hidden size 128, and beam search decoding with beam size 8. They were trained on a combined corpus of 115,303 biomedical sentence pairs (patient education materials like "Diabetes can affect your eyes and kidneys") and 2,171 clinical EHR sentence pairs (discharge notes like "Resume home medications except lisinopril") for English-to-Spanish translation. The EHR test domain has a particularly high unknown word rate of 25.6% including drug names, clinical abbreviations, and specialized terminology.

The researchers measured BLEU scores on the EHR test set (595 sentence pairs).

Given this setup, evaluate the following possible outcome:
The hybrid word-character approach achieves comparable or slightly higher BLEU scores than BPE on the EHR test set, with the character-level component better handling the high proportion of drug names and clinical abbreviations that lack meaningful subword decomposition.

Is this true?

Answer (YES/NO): YES